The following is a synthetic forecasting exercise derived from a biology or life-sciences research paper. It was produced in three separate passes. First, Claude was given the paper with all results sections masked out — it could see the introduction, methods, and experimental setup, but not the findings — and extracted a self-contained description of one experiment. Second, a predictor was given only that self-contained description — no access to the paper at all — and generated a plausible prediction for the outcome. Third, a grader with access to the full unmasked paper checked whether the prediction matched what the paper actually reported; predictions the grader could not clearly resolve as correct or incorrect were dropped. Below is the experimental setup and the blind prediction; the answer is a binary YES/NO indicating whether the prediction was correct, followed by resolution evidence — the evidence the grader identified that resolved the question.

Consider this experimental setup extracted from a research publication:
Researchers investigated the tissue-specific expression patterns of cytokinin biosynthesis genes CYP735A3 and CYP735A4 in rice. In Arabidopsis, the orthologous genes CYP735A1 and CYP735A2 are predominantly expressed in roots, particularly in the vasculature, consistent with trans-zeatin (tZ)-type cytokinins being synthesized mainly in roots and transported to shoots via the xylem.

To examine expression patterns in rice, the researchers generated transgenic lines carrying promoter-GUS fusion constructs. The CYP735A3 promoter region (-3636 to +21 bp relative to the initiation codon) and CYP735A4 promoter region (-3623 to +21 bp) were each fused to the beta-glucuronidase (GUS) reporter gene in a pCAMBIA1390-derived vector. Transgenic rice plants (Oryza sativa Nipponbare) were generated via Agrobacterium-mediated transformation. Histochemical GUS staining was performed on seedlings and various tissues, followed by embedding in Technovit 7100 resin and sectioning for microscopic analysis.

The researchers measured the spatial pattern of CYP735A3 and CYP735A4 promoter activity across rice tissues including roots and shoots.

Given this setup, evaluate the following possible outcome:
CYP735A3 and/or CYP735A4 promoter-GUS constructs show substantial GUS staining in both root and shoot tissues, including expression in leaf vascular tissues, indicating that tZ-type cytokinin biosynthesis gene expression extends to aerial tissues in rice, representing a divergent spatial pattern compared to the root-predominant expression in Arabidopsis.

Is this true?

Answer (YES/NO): YES